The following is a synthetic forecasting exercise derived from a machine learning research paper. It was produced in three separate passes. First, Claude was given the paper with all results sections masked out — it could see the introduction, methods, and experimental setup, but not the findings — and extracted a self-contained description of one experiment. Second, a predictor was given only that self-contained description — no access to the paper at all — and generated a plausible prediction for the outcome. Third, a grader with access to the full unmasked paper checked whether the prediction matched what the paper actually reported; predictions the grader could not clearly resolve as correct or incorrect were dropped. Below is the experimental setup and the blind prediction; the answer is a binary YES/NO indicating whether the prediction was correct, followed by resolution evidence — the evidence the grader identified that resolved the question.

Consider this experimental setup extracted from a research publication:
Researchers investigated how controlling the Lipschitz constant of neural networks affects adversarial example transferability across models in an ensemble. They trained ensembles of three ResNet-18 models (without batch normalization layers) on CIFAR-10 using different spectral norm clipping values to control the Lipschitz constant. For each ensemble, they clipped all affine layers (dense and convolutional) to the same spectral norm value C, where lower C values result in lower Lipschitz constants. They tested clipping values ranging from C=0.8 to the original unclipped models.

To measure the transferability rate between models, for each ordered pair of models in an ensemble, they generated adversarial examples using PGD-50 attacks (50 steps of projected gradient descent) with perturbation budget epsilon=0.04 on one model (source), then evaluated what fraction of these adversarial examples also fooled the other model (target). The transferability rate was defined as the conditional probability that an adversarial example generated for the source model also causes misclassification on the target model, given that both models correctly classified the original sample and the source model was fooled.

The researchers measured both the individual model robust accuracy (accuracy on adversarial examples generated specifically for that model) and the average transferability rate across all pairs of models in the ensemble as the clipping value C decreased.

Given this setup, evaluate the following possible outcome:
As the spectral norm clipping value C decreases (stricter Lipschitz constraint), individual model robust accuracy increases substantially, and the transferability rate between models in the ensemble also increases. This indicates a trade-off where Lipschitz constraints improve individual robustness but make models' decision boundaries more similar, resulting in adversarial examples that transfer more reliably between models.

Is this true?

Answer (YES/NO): YES